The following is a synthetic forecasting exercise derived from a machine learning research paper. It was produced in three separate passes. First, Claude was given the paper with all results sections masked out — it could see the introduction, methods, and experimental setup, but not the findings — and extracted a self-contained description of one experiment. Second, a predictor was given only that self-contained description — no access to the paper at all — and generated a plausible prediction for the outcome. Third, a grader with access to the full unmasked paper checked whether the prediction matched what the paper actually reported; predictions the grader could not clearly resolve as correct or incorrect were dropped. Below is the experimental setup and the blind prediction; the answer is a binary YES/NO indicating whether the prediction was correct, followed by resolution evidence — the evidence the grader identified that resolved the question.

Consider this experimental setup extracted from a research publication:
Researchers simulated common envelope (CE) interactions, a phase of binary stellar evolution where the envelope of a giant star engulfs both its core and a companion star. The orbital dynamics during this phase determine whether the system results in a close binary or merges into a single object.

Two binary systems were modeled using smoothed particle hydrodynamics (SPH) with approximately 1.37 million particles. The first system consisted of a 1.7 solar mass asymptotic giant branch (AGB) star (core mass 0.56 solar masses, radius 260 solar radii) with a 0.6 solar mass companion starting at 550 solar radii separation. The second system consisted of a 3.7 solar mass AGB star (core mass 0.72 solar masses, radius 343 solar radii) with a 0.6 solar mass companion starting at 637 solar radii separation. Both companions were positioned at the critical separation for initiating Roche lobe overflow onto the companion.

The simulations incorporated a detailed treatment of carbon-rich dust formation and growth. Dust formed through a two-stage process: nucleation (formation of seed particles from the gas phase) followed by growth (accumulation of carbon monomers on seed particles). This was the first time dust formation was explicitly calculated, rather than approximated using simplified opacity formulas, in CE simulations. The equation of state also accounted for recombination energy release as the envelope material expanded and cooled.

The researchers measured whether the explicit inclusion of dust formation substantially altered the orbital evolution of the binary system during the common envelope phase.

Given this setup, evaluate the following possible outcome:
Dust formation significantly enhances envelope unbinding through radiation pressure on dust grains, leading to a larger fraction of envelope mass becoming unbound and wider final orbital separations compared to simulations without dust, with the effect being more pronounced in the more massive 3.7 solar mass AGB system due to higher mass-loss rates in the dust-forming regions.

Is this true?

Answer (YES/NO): NO